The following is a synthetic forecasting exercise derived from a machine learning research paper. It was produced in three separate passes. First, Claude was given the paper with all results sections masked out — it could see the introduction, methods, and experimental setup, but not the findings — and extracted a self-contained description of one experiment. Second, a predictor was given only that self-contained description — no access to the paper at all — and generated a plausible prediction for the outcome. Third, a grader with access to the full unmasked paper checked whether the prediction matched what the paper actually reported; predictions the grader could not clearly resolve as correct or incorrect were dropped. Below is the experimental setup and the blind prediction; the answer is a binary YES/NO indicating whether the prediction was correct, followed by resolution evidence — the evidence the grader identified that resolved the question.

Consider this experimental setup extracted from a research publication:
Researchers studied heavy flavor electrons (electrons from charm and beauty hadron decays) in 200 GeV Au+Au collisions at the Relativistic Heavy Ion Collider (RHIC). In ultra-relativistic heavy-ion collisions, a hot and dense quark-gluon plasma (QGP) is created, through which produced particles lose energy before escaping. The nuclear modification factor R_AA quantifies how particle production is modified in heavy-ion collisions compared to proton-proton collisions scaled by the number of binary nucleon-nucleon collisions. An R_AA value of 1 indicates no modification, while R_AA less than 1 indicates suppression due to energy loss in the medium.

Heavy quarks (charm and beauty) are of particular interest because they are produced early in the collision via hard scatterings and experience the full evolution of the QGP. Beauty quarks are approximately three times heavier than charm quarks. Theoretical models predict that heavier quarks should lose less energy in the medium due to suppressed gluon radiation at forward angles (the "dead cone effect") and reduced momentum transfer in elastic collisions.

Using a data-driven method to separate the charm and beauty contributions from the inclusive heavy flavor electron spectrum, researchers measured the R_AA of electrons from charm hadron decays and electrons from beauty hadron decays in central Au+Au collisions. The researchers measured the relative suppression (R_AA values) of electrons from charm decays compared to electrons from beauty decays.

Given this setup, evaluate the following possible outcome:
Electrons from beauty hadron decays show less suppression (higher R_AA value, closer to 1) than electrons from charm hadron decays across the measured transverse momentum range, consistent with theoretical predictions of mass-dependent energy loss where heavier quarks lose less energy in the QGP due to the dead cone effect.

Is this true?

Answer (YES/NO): YES